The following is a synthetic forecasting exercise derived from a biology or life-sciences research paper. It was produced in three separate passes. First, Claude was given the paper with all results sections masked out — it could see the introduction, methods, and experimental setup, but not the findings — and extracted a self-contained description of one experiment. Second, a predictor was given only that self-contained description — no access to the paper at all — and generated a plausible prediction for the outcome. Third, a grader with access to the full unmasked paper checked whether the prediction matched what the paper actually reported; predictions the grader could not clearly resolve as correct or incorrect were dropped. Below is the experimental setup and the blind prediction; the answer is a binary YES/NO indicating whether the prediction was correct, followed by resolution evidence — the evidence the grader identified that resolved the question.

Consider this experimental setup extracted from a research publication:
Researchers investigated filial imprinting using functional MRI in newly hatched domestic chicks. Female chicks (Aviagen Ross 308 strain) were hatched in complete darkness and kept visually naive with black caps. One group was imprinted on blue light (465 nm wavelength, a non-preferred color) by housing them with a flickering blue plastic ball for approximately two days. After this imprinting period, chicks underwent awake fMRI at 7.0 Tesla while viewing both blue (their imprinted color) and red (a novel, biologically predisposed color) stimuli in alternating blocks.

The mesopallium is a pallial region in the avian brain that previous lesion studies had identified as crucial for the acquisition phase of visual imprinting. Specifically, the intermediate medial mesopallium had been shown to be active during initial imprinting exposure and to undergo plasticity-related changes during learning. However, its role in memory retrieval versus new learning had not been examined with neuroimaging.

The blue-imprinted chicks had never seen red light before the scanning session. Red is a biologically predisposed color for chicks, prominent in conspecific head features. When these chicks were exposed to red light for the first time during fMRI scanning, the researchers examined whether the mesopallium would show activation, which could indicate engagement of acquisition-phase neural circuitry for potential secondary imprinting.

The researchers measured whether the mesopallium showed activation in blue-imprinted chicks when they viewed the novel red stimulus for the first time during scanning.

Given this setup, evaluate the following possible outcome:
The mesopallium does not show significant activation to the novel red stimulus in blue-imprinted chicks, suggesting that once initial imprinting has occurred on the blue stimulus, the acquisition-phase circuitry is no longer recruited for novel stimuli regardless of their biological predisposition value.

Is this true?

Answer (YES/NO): NO